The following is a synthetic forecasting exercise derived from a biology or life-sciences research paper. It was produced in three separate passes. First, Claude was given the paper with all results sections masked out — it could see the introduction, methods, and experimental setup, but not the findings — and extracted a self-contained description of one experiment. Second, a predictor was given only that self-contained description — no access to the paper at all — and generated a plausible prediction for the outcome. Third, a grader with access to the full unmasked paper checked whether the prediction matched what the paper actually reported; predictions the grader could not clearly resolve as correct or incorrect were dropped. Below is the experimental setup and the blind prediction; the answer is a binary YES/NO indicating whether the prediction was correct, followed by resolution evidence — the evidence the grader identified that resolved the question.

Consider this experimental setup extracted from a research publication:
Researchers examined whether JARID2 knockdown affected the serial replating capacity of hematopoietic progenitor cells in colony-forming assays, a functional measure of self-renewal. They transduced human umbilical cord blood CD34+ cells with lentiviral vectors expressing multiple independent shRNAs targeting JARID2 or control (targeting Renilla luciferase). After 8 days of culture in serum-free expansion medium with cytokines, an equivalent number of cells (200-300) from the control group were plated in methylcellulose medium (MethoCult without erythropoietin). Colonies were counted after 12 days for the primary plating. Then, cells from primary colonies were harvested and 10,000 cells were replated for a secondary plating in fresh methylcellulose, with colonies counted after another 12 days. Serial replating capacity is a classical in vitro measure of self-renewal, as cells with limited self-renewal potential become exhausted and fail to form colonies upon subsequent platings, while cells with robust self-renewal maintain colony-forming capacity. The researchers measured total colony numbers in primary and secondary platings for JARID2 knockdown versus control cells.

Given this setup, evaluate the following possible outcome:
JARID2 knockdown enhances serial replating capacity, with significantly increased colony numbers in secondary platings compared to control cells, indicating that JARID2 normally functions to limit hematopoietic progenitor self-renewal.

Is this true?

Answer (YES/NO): YES